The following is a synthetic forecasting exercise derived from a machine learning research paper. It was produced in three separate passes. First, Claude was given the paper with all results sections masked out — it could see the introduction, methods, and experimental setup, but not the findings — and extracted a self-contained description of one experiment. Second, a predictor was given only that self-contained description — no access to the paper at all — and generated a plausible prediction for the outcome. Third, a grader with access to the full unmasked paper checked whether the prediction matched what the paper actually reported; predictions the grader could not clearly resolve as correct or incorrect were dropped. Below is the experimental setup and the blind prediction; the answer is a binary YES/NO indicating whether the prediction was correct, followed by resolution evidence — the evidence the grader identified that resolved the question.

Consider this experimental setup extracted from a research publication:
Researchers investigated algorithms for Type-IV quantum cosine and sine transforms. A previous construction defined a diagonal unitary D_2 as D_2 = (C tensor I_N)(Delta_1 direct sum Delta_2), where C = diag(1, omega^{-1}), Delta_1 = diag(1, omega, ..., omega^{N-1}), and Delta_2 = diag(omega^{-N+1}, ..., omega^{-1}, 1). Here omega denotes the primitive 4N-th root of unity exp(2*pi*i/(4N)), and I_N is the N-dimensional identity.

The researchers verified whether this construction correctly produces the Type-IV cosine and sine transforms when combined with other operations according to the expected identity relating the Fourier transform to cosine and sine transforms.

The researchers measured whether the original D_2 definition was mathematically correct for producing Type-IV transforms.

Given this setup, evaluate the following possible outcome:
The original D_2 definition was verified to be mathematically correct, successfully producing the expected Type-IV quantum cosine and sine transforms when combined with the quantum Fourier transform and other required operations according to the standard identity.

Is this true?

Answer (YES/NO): NO